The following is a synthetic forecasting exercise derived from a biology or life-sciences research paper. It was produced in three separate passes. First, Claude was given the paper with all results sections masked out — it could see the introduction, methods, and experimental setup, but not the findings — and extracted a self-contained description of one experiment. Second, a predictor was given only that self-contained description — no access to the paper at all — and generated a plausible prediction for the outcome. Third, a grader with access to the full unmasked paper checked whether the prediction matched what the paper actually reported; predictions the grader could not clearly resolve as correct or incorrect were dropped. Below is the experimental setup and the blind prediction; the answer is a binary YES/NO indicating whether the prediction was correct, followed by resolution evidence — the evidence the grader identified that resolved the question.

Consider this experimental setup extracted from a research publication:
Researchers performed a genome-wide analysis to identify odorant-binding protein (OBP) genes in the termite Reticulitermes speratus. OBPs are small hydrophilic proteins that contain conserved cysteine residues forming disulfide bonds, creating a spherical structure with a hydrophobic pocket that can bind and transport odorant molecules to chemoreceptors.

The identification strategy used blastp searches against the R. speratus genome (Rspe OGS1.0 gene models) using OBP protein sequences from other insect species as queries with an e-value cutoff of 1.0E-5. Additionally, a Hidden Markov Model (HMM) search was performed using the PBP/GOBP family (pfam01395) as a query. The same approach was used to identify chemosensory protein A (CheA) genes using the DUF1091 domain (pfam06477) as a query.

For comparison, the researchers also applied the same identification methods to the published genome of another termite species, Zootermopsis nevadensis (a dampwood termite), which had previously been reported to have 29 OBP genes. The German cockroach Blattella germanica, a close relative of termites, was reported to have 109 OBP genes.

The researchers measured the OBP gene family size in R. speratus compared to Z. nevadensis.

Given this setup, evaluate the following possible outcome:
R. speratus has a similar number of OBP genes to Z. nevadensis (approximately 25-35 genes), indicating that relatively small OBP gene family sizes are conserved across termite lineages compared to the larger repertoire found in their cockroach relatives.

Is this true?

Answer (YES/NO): YES